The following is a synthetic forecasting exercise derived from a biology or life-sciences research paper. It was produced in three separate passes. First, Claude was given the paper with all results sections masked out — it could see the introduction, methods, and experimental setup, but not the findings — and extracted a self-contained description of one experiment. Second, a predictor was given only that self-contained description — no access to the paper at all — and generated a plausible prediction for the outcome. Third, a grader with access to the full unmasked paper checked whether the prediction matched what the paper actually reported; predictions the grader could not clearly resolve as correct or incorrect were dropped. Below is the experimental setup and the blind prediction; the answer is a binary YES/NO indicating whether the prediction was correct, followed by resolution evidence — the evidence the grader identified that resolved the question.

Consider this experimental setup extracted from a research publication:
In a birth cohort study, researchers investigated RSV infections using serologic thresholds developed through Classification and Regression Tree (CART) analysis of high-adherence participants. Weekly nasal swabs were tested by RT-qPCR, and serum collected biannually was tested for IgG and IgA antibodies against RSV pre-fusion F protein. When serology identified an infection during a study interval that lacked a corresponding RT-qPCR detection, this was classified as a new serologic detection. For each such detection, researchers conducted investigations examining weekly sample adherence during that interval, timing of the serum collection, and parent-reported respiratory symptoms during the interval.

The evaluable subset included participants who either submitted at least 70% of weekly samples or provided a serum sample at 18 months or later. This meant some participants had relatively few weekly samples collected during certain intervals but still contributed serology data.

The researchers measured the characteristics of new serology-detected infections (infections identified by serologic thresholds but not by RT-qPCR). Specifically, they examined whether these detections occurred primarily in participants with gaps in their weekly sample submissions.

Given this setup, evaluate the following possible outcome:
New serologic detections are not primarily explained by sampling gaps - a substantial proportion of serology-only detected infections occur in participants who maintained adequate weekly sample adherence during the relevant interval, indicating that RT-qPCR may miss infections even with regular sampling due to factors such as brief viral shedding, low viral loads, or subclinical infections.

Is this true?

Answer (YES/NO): YES